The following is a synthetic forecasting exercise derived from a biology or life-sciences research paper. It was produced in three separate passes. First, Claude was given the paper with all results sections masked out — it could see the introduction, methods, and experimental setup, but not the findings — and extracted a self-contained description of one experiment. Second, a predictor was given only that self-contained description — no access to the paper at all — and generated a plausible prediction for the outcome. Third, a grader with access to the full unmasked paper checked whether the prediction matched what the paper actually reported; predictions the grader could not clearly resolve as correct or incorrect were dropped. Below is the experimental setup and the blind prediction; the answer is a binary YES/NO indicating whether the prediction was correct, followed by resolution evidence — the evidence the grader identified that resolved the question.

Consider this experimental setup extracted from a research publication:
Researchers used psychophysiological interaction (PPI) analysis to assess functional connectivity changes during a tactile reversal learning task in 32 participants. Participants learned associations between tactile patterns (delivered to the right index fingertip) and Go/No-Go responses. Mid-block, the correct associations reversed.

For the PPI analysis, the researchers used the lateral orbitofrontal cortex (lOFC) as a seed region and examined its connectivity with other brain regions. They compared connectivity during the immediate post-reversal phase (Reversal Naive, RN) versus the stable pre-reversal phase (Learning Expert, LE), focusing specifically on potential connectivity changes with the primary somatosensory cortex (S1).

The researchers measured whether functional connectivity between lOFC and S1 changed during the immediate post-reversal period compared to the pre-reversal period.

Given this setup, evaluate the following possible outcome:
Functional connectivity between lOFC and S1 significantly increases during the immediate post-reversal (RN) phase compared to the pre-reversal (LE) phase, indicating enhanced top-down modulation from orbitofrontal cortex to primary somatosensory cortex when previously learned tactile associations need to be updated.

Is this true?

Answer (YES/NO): YES